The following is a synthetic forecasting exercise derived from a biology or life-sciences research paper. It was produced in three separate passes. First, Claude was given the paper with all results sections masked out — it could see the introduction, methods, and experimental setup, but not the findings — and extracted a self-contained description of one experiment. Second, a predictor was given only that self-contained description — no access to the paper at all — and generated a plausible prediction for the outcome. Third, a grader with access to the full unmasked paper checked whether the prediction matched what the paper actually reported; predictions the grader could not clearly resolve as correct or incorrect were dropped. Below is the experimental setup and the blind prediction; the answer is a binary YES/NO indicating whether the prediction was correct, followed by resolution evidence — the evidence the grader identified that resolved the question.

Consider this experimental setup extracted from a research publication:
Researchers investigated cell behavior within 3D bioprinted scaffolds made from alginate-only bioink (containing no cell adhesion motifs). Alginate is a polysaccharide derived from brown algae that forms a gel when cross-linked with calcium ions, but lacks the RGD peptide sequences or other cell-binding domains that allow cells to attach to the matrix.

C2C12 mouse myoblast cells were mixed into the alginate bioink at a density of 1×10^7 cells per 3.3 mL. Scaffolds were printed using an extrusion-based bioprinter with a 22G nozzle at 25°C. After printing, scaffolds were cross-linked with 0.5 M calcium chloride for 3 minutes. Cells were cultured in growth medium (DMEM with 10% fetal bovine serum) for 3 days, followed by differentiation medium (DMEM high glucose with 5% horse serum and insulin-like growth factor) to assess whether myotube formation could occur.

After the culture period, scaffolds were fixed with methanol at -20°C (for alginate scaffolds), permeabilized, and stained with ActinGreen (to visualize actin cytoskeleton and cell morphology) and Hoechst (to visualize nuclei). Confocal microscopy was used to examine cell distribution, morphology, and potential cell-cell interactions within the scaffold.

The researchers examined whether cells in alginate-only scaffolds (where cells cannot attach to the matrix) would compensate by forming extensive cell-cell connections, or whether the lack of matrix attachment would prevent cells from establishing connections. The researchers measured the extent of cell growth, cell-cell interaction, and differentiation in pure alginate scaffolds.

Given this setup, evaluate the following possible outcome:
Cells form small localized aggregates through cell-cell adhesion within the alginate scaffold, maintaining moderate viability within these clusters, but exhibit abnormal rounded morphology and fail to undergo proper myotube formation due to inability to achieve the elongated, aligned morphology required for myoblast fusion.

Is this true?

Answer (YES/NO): NO